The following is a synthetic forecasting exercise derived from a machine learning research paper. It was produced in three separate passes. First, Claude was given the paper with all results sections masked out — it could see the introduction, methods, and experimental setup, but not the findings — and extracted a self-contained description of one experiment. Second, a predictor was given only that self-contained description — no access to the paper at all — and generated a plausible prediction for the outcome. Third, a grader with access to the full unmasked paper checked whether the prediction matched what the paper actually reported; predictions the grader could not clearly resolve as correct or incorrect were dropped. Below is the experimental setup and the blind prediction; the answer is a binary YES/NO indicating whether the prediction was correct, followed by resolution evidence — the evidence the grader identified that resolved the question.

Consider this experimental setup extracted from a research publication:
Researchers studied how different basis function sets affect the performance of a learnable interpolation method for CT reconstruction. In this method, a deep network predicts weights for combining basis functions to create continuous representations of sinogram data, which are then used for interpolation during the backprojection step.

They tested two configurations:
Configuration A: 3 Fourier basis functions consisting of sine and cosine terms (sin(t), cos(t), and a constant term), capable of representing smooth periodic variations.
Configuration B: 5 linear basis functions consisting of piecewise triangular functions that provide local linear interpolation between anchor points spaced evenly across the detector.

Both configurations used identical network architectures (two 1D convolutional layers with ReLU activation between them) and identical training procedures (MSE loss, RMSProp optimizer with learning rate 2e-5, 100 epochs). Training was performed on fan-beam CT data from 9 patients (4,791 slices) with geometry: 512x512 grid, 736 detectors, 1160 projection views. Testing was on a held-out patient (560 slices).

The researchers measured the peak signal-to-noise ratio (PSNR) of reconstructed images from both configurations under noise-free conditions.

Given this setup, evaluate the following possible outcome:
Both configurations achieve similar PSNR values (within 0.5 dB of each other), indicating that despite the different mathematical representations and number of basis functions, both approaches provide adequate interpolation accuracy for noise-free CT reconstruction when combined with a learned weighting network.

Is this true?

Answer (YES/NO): NO